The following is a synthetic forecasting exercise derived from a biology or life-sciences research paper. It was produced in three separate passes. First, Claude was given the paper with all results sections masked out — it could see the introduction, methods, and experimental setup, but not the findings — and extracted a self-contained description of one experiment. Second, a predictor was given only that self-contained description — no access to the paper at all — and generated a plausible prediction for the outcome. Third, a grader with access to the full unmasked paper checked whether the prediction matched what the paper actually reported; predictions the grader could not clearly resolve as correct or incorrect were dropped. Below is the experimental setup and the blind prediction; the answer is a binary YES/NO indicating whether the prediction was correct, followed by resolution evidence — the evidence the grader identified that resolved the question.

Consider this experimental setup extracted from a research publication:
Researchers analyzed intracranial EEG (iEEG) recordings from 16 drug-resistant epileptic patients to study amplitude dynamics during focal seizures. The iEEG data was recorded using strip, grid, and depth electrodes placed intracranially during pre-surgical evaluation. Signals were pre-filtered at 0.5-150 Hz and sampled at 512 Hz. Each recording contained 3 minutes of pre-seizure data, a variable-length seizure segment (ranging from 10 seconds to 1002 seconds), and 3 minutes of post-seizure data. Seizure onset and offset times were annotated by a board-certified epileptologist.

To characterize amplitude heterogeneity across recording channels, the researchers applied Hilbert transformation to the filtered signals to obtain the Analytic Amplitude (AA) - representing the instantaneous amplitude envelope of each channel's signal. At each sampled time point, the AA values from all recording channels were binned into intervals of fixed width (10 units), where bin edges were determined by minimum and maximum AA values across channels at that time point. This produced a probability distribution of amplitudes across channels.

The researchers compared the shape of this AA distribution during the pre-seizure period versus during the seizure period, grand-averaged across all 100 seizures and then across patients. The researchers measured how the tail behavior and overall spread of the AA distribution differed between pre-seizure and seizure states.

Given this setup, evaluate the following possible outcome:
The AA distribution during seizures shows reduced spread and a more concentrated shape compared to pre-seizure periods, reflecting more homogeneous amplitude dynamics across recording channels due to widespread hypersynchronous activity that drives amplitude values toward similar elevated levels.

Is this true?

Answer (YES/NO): NO